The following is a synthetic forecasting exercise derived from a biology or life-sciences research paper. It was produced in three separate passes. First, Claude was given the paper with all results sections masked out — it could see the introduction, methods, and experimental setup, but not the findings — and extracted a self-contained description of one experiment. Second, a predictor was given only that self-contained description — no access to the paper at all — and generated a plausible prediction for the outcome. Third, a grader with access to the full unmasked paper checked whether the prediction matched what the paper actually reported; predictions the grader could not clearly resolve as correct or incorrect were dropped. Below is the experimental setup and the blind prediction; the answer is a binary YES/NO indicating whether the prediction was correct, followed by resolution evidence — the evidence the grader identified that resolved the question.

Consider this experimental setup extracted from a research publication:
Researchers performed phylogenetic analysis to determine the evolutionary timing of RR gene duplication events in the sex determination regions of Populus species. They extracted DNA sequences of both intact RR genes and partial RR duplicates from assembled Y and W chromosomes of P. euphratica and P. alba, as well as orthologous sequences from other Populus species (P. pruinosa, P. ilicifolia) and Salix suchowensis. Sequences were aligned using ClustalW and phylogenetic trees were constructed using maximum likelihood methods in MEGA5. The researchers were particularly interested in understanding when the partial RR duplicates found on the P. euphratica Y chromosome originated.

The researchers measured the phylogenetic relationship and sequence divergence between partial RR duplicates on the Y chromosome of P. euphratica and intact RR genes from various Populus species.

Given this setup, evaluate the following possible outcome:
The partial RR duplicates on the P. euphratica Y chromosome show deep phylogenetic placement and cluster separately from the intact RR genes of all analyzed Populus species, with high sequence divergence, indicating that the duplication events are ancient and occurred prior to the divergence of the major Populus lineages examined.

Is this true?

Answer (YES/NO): YES